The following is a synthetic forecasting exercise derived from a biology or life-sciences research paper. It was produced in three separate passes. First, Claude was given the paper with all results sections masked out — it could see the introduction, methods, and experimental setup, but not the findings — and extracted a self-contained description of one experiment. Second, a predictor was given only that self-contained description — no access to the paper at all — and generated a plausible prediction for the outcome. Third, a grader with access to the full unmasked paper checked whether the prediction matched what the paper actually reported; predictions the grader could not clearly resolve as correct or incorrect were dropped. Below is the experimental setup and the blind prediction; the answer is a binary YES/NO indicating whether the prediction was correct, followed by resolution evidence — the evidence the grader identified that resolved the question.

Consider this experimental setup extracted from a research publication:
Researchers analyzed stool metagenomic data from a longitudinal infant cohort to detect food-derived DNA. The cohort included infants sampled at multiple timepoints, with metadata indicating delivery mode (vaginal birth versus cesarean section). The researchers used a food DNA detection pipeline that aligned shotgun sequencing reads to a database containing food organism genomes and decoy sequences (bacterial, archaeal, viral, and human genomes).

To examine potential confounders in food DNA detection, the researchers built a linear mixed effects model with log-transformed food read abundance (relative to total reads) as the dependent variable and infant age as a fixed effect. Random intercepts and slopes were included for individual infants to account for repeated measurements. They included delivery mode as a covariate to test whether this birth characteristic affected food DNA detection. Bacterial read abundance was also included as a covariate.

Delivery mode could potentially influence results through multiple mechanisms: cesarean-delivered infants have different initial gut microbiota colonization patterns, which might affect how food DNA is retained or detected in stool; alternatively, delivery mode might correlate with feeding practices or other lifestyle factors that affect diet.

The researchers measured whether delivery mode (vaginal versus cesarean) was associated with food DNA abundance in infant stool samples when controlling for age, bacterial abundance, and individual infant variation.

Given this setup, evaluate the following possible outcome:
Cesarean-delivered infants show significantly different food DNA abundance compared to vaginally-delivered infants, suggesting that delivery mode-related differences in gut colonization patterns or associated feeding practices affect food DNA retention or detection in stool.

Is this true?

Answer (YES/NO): NO